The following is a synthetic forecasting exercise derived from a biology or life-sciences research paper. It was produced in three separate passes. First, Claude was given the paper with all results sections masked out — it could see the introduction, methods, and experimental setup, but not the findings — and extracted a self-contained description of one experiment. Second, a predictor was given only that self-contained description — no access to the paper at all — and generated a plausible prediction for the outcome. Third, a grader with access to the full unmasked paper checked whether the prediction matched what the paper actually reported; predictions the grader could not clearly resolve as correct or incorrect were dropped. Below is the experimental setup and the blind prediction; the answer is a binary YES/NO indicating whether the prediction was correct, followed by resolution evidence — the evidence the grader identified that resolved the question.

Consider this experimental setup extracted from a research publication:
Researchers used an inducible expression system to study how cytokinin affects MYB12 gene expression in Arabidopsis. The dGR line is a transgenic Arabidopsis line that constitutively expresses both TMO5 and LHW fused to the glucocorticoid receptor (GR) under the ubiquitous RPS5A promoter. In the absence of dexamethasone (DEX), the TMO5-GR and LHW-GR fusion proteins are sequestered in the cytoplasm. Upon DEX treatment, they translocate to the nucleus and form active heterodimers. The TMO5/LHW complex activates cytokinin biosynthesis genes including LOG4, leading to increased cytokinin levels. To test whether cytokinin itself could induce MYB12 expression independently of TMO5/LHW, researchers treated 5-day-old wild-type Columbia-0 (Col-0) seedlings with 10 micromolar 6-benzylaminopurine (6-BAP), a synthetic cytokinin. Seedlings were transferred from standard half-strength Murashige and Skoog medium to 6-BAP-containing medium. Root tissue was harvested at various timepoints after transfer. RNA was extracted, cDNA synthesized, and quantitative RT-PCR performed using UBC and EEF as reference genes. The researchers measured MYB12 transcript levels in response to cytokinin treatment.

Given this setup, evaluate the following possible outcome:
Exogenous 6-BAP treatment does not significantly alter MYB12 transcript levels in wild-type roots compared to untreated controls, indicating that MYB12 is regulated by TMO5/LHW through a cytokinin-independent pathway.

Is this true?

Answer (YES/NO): NO